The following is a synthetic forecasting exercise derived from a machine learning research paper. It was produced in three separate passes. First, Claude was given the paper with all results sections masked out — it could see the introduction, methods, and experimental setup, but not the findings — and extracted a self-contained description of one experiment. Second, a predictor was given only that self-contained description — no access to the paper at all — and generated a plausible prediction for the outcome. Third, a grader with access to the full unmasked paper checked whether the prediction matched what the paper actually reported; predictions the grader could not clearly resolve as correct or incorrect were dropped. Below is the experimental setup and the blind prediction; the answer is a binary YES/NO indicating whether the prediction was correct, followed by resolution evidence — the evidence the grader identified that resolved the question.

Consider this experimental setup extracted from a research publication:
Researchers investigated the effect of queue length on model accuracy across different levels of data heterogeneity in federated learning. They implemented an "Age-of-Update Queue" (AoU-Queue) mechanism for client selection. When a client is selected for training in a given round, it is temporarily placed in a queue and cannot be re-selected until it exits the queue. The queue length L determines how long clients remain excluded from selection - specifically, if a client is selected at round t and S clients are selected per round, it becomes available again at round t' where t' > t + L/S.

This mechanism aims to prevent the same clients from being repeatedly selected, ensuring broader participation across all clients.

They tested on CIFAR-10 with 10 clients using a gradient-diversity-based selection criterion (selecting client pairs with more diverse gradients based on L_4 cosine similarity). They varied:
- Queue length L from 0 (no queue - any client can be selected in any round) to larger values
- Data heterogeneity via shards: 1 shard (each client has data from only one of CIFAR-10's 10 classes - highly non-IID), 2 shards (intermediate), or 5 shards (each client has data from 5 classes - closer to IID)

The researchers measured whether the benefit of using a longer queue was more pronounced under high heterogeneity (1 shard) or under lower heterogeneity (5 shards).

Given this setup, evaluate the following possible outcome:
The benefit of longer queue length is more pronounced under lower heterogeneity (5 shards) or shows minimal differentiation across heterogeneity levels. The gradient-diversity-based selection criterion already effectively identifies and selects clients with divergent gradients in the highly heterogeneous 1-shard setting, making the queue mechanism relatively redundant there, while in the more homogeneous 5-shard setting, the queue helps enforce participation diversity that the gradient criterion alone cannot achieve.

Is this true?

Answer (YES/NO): NO